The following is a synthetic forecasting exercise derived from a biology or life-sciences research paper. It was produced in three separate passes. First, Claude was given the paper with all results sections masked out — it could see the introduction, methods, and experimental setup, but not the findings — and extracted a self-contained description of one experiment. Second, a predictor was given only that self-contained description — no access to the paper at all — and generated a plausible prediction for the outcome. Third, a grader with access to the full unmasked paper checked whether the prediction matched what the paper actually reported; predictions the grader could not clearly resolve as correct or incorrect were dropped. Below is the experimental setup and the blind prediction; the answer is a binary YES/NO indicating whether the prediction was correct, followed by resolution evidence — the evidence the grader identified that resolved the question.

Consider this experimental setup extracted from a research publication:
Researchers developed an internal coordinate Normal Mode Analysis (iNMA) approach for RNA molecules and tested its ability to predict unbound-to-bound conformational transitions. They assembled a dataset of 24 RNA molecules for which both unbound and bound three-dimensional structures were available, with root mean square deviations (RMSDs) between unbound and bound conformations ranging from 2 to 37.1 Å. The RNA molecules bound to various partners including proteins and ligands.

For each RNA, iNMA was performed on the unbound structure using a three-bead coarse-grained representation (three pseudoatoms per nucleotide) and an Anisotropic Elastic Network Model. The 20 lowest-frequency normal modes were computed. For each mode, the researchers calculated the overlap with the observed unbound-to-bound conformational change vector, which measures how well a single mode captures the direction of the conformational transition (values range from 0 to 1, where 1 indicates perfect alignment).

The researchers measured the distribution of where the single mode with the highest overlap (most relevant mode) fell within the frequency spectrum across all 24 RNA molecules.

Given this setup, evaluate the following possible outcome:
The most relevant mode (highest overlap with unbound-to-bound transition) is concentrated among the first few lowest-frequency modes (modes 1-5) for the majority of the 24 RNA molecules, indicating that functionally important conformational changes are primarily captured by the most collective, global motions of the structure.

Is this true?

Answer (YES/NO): YES